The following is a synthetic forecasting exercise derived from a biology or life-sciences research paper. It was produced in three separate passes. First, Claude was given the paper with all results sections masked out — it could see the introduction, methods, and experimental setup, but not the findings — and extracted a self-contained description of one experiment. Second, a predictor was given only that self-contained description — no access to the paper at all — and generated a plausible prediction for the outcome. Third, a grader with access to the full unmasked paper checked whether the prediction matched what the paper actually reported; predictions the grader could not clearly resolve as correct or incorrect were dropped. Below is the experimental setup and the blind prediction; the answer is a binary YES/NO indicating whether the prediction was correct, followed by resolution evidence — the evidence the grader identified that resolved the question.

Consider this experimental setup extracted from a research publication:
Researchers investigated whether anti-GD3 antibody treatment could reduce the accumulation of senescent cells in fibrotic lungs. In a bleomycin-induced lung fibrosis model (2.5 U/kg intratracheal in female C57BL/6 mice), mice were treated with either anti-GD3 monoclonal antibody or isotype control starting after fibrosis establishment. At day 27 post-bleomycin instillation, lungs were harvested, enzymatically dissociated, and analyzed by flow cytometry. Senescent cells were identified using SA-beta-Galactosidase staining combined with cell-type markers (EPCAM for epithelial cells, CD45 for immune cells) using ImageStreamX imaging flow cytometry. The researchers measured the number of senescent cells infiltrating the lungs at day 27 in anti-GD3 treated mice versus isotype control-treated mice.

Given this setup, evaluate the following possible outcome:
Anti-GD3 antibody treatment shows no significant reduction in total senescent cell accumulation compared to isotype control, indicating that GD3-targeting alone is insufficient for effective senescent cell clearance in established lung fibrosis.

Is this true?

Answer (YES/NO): NO